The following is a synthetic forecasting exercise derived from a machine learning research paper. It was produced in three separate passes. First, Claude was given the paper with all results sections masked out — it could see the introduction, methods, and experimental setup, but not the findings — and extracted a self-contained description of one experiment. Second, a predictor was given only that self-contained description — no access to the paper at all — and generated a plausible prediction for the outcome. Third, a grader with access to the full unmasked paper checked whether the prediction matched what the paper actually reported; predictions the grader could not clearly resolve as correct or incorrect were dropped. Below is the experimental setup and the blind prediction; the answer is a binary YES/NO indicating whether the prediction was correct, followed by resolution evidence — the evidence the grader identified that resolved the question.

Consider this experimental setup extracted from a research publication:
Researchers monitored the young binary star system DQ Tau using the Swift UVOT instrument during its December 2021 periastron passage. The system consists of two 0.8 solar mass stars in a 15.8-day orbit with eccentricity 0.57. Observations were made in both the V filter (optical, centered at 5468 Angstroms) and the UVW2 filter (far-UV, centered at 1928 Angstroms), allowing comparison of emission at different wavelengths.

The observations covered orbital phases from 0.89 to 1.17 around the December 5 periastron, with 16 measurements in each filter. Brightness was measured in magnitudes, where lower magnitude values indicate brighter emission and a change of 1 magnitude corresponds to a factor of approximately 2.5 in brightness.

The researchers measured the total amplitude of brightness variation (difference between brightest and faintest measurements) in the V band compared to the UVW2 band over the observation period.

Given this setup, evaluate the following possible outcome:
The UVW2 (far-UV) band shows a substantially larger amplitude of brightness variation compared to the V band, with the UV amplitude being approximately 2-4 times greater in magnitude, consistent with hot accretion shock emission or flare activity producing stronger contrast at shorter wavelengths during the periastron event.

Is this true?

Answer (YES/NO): NO